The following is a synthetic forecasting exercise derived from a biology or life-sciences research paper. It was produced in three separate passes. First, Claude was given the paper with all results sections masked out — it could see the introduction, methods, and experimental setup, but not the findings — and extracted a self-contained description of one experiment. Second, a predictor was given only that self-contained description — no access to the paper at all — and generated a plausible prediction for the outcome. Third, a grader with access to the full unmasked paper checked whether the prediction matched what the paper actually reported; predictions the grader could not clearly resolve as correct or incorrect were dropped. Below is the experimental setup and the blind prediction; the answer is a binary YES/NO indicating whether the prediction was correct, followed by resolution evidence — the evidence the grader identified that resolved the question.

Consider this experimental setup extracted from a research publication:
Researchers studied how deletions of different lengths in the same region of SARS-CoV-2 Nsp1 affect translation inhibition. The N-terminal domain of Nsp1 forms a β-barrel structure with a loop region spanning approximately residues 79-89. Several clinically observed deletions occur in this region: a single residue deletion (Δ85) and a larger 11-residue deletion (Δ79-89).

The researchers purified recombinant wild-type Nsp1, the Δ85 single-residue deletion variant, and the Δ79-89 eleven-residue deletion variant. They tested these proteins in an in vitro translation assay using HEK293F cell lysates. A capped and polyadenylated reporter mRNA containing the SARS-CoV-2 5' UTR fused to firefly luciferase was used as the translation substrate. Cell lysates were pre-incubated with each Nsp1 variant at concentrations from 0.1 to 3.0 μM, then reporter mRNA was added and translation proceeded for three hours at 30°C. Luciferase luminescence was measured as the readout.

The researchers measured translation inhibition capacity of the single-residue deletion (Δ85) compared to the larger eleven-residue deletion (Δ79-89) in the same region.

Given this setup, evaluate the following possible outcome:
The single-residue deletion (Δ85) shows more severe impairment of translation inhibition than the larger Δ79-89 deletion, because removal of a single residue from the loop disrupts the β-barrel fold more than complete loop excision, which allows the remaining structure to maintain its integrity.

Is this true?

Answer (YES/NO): NO